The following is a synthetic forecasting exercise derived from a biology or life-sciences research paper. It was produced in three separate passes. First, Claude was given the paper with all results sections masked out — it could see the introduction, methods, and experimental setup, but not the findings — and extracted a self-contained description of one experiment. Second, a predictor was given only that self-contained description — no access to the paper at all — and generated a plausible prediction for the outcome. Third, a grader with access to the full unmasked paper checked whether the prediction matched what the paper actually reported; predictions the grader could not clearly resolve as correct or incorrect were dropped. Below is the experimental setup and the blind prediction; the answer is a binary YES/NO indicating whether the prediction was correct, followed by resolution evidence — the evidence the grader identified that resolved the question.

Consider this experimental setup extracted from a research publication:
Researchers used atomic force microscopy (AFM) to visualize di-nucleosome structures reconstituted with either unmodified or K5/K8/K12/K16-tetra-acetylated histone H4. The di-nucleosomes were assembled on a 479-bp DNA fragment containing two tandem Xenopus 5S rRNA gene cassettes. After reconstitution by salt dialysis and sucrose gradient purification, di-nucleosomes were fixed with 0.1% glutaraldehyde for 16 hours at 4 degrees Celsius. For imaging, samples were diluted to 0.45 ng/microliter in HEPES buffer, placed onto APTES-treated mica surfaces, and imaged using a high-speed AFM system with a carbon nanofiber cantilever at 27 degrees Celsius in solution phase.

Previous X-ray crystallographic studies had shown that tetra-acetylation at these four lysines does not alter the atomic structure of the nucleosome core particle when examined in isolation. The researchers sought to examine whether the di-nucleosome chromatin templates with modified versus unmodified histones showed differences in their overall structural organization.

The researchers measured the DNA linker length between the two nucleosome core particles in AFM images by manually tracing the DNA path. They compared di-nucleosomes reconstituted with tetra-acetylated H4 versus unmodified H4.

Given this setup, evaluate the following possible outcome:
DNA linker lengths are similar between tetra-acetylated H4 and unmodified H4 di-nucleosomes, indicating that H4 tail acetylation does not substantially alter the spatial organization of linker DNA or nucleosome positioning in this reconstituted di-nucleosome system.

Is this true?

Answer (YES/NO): YES